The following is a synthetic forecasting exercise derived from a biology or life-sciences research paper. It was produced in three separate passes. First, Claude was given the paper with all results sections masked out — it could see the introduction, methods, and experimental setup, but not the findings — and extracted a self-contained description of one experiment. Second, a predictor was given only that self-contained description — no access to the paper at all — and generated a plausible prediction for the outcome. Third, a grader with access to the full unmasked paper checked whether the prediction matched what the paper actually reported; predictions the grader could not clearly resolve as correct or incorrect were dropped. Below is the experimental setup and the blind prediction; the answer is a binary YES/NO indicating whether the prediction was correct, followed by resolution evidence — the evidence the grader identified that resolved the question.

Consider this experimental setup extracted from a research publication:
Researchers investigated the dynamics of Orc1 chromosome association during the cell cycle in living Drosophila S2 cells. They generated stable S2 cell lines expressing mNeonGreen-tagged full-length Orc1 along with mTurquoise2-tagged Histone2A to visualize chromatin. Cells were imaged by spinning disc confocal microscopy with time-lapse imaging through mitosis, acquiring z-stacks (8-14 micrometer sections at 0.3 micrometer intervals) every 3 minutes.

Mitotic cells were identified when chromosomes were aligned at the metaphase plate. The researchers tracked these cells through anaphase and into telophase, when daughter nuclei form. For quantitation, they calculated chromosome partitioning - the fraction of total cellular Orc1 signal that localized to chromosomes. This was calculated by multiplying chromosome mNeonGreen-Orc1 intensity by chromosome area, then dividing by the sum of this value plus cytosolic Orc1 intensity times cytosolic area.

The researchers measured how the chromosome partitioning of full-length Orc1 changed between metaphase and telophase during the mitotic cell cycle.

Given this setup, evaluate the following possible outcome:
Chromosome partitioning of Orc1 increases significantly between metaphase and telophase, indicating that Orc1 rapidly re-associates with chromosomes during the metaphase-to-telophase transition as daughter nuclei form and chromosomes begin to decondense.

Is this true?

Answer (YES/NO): YES